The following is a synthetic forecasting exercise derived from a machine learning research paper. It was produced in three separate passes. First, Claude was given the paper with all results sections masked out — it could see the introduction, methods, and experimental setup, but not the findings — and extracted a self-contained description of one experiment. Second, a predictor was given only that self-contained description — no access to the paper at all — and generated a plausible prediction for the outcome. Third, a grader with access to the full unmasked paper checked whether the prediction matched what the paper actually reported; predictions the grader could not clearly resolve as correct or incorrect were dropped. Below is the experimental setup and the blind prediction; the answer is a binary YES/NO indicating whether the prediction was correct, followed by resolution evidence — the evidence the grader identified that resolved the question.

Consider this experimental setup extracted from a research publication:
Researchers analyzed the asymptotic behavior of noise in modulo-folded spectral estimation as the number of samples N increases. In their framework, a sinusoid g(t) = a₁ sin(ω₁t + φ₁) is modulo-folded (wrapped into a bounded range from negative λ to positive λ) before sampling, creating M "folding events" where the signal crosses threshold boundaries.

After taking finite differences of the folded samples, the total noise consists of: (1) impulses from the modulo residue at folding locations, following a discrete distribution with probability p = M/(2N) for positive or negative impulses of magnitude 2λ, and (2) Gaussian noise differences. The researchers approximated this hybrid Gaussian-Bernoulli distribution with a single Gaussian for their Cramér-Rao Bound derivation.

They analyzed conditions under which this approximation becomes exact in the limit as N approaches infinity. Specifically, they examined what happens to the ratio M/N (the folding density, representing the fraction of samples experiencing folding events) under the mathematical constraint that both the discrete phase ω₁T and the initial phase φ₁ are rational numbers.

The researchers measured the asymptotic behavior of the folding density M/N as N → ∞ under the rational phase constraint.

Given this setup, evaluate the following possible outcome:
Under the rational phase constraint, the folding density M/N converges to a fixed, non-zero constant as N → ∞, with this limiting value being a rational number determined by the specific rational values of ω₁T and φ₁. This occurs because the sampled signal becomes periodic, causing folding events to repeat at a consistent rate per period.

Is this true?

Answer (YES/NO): NO